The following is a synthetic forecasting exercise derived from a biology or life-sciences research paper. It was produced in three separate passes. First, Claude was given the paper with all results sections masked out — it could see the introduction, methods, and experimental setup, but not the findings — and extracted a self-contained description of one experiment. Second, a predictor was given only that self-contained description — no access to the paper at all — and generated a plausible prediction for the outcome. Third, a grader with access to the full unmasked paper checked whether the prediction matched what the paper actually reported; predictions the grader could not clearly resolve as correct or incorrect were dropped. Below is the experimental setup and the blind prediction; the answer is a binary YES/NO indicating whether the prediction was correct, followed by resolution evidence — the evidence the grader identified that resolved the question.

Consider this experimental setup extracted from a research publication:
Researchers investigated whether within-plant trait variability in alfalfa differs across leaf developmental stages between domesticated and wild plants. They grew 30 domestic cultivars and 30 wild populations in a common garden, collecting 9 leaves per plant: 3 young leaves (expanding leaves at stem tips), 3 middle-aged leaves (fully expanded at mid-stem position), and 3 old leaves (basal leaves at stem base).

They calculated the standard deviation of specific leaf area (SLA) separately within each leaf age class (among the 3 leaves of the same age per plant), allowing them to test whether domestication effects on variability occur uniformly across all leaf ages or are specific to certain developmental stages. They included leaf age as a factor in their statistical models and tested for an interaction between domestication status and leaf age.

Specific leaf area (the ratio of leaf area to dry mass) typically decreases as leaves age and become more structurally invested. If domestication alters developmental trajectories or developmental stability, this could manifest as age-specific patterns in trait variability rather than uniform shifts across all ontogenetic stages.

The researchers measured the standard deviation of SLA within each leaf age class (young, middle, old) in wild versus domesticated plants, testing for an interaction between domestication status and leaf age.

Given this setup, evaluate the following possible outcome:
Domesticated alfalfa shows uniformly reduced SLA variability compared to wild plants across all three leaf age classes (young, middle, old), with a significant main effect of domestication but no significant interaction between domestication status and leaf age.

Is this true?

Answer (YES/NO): NO